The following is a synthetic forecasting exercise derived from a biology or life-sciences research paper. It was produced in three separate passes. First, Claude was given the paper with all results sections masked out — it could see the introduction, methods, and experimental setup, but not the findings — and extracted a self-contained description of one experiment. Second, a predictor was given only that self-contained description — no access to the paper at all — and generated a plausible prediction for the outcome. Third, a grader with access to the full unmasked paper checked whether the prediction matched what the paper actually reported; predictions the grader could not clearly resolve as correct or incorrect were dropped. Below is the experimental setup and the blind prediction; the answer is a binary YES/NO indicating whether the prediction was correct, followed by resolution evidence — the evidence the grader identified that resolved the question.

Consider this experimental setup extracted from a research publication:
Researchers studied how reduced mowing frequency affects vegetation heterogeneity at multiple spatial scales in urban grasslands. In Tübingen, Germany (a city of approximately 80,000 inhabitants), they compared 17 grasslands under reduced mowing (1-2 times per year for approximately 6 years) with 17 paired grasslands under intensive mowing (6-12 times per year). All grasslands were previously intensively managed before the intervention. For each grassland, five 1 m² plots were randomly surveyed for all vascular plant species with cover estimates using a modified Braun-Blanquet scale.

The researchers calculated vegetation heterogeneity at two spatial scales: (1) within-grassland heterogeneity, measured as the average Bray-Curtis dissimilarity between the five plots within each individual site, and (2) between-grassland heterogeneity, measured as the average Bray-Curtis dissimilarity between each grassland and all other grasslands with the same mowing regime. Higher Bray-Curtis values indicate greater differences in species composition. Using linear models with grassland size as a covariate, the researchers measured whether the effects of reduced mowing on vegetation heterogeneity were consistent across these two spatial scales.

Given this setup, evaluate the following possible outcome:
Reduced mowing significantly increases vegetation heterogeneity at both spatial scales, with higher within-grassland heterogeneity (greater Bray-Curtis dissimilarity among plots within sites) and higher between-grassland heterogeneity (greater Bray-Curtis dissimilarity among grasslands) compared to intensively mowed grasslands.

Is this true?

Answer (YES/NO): YES